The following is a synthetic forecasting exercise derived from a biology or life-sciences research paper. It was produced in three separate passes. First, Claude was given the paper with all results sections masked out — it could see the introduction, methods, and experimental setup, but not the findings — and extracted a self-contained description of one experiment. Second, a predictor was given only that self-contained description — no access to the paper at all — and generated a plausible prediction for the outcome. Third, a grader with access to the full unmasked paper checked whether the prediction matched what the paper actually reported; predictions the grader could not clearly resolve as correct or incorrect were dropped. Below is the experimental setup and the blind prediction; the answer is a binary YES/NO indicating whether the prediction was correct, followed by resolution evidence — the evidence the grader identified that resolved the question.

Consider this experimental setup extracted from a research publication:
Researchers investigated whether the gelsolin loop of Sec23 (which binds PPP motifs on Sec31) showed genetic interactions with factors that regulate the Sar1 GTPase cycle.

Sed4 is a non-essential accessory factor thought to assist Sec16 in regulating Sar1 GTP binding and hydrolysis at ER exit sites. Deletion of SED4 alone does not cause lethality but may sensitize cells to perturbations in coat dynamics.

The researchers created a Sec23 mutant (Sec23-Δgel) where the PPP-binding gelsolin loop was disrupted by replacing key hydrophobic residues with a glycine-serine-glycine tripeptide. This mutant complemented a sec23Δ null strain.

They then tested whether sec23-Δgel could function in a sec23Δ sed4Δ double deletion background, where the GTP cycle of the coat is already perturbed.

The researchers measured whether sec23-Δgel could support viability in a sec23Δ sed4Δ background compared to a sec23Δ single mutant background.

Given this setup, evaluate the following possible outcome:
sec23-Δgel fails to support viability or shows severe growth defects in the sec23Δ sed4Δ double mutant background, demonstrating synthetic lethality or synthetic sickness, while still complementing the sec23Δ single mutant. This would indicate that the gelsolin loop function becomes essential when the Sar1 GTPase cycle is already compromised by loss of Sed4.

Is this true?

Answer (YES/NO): YES